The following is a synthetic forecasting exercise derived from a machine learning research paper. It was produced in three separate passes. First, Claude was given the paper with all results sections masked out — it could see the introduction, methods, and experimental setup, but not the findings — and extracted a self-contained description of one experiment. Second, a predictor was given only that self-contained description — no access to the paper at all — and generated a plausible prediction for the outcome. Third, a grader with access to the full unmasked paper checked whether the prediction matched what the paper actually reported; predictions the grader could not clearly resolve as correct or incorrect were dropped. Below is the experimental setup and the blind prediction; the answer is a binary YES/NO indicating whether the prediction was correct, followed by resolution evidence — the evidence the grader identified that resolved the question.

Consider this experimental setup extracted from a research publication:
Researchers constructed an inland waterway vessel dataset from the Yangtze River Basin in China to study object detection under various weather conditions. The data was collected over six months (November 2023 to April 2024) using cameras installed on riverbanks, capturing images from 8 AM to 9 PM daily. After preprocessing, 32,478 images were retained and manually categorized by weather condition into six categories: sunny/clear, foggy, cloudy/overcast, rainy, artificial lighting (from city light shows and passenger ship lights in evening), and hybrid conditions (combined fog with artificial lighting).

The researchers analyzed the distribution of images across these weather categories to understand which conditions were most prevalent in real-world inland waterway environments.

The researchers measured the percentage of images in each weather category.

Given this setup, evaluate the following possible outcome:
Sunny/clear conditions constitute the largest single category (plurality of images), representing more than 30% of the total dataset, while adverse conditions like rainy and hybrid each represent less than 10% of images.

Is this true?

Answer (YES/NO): NO